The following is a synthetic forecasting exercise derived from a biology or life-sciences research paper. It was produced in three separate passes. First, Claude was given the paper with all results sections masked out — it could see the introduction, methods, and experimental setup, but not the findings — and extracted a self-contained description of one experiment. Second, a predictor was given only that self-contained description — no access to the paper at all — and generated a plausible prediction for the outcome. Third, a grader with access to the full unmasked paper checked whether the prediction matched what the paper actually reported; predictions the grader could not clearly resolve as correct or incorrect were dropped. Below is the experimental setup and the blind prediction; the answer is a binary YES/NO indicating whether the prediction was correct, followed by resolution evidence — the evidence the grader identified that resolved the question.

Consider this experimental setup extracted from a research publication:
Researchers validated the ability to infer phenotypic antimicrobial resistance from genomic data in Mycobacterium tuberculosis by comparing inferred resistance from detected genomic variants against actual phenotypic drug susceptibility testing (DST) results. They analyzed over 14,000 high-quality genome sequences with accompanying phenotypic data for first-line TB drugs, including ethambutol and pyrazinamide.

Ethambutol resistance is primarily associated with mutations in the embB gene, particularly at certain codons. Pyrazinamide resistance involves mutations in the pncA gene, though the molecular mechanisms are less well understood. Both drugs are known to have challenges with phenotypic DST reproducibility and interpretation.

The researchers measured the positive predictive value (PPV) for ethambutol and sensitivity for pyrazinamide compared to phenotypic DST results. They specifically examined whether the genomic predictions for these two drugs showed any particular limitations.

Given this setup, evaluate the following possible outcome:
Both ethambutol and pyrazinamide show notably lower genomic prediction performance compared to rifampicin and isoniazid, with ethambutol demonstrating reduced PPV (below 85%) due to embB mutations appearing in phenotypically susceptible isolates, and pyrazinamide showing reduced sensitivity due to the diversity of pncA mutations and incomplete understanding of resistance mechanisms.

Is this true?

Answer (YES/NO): NO